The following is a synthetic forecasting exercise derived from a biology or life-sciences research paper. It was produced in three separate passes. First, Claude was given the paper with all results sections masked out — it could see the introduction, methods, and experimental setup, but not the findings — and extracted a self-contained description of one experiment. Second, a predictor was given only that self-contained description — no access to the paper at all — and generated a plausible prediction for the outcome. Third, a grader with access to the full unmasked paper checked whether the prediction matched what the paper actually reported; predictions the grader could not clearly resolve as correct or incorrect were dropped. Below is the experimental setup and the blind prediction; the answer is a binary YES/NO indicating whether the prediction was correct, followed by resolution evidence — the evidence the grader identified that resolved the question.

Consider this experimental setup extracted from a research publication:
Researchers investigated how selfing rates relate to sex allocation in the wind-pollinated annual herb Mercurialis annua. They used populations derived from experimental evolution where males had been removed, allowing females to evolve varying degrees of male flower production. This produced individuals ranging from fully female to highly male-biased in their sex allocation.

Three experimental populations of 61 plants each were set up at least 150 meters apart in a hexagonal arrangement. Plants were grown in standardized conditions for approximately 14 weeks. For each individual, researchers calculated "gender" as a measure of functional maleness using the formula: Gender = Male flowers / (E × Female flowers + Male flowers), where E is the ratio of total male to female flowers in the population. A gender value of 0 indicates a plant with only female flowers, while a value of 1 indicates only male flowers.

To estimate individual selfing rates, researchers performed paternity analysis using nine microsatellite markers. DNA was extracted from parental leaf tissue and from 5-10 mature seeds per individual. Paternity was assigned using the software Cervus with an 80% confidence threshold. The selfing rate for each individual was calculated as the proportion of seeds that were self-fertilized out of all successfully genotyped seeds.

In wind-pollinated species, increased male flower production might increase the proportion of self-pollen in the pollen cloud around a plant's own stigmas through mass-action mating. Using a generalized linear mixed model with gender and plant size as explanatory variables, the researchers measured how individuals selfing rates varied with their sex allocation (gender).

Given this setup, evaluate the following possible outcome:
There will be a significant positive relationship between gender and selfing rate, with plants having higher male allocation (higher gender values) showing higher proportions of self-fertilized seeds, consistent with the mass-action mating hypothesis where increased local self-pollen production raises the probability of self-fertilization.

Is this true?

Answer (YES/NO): YES